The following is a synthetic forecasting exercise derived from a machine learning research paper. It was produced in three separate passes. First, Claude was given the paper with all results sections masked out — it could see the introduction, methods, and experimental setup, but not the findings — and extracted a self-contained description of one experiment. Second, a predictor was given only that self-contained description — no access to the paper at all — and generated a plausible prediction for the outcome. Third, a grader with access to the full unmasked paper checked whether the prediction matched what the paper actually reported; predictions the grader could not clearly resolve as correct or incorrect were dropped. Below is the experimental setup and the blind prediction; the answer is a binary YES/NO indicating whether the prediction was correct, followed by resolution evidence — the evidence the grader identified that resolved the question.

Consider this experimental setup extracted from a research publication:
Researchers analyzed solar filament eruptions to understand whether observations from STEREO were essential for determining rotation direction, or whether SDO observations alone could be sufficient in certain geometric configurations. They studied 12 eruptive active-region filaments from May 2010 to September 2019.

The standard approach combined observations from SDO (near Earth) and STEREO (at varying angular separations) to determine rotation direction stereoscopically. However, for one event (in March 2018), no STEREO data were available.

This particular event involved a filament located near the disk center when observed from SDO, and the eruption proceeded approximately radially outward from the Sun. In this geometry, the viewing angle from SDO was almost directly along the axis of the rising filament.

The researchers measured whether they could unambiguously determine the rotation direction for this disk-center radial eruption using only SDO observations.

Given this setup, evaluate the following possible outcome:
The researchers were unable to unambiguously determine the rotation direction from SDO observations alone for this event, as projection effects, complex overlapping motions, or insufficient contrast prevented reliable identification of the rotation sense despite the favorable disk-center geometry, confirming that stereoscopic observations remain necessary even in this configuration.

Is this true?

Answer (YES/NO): NO